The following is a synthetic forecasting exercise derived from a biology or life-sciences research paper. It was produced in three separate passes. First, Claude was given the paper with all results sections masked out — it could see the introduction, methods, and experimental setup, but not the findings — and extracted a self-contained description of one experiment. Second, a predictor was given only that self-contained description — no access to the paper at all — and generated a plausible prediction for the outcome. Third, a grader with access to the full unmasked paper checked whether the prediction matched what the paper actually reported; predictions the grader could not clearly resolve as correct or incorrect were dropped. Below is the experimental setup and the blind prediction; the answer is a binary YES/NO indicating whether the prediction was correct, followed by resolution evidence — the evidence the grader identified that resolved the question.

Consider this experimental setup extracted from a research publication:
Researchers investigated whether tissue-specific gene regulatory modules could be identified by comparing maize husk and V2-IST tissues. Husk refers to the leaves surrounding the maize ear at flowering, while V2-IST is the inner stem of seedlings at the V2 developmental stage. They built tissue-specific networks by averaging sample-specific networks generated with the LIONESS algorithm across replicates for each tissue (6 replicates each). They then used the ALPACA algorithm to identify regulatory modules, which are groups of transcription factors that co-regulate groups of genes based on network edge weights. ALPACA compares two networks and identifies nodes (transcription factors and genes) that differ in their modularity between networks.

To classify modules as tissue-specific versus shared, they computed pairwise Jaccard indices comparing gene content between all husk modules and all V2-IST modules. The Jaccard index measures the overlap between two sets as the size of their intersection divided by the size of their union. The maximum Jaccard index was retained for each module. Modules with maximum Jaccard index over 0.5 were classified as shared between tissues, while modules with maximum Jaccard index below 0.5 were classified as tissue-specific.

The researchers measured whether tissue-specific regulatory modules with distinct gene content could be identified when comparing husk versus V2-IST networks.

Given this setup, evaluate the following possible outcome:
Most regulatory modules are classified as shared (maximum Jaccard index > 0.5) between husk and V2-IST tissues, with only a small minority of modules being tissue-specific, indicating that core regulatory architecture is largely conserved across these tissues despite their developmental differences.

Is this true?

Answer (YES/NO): YES